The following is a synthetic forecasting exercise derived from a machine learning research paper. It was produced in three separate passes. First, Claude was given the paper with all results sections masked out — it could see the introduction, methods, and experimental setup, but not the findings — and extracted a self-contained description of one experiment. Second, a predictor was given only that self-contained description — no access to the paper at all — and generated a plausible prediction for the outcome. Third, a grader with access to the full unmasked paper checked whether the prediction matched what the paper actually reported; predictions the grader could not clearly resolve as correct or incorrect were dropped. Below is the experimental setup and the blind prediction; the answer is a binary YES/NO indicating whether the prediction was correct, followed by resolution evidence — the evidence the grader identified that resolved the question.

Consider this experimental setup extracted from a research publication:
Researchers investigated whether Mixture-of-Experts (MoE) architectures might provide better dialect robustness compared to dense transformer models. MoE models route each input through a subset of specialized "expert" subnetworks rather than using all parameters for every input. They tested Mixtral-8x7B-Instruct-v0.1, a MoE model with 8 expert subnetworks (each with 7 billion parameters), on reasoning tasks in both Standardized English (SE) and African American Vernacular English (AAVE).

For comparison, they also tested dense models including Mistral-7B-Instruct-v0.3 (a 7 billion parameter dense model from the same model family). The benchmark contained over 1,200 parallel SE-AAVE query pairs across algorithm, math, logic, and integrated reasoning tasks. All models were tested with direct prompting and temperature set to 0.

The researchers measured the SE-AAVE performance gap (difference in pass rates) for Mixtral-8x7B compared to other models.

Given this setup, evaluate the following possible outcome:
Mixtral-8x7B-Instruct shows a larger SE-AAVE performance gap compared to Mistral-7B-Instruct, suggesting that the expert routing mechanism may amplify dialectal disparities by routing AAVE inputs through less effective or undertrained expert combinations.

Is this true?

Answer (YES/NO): YES